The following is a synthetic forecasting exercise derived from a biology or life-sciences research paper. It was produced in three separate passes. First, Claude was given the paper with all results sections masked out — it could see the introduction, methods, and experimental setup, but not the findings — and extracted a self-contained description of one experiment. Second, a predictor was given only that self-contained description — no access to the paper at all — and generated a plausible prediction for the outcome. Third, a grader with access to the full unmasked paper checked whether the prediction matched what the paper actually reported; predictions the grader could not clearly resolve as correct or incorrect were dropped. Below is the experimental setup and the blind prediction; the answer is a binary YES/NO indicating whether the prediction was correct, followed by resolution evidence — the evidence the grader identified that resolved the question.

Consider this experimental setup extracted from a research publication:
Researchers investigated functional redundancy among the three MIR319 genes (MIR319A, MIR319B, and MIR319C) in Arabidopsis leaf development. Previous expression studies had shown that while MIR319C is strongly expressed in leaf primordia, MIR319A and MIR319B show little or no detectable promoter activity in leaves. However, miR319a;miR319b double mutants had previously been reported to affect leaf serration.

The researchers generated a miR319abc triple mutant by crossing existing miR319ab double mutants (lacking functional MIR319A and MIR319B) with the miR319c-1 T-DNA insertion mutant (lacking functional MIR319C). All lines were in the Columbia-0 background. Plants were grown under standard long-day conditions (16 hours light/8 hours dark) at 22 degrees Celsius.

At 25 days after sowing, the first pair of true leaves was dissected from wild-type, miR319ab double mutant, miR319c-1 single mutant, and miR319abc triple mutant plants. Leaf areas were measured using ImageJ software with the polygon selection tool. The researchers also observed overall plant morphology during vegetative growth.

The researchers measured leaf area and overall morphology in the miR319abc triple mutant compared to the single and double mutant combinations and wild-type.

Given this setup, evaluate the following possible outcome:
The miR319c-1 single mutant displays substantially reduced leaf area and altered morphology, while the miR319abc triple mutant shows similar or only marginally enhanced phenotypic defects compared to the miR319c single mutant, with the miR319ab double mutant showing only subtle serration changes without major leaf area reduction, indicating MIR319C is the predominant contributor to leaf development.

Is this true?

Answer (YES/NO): NO